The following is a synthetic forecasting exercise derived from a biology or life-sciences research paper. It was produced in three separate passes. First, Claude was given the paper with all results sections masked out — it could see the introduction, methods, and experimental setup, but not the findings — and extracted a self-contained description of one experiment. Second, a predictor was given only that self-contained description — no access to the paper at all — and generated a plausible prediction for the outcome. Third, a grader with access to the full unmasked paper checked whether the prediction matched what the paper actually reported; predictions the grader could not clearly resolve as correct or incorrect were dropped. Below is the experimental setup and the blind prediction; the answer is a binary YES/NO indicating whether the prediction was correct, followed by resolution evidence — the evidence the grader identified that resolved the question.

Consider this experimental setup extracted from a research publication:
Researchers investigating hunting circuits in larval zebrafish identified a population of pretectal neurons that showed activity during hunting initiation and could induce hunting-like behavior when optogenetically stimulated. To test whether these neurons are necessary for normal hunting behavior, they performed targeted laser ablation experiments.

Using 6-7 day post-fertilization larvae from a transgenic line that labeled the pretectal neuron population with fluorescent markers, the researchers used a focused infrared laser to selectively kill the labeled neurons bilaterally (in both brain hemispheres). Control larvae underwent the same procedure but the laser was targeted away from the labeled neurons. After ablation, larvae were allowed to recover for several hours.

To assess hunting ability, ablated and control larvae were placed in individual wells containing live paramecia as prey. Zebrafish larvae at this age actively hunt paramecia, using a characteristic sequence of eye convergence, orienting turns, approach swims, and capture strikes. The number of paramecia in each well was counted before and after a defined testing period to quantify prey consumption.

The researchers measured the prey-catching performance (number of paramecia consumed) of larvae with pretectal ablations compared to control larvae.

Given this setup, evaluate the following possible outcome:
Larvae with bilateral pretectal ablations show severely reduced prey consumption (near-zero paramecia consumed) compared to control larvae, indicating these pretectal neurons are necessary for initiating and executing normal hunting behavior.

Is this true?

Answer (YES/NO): NO